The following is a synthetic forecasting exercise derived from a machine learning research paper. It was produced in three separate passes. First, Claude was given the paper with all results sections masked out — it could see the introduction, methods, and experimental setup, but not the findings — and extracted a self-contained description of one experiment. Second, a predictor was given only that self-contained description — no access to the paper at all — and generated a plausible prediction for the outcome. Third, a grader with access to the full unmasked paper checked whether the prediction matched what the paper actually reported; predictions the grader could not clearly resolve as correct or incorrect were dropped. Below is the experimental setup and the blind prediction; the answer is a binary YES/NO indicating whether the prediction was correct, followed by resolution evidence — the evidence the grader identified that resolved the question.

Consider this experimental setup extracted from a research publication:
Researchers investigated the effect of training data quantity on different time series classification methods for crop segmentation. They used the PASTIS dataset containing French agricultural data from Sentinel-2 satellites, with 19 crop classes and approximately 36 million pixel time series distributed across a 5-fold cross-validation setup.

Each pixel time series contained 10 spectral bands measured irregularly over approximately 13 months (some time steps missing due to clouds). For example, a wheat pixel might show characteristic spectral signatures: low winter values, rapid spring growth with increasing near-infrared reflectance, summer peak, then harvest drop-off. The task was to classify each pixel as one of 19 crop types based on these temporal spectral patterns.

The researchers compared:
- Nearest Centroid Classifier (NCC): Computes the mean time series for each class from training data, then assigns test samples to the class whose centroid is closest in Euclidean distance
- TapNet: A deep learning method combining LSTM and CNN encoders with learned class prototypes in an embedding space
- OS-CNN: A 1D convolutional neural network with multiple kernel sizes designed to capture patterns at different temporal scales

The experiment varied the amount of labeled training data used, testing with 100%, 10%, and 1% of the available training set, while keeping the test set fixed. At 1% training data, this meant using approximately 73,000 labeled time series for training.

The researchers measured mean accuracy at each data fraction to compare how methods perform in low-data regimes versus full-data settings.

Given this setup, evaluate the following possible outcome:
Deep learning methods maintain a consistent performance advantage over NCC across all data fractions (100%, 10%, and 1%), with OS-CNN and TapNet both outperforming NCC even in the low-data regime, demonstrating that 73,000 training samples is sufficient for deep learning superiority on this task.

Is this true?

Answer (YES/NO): NO